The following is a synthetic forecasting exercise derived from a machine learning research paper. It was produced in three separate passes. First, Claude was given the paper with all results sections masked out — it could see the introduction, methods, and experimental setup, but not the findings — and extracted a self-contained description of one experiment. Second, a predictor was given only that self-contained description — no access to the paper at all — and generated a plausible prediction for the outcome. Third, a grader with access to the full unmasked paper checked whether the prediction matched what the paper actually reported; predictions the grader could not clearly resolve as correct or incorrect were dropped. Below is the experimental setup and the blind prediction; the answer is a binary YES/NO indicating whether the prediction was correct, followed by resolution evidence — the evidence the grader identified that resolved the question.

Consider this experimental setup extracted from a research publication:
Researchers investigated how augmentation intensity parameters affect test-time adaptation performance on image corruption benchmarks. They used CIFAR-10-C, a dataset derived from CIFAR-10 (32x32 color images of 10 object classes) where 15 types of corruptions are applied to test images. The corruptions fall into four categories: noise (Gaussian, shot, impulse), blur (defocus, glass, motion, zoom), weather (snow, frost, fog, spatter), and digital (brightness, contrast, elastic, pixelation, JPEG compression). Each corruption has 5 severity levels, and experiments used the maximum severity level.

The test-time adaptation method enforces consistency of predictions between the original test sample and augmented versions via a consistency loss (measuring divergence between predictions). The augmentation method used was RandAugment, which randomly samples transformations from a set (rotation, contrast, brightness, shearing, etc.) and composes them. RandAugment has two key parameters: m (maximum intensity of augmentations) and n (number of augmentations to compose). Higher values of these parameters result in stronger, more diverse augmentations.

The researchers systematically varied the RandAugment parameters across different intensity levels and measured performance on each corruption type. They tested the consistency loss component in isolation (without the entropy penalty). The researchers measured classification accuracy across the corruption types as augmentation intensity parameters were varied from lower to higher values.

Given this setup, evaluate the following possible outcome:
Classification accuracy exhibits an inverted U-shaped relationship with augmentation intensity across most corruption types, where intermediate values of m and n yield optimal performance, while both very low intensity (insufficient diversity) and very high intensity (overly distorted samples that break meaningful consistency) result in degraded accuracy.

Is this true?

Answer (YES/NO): NO